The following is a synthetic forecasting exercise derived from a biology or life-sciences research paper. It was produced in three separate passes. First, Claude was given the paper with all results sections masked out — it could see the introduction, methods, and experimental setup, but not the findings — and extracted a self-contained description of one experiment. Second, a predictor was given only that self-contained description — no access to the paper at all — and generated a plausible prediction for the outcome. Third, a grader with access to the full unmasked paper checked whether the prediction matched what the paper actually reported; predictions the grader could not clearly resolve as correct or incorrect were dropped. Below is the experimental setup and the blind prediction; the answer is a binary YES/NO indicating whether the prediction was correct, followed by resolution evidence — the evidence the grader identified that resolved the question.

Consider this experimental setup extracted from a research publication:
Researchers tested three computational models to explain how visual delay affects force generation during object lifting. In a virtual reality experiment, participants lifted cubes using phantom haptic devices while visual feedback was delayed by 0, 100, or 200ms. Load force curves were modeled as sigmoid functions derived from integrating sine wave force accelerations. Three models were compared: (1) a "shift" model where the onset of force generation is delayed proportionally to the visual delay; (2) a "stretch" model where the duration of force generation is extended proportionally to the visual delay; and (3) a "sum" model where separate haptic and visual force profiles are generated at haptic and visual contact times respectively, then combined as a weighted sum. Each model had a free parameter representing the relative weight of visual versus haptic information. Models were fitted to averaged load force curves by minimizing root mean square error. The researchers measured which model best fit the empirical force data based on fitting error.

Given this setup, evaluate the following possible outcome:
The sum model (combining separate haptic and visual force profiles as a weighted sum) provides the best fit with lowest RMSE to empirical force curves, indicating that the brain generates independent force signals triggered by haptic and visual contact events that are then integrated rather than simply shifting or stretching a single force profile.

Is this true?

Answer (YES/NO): YES